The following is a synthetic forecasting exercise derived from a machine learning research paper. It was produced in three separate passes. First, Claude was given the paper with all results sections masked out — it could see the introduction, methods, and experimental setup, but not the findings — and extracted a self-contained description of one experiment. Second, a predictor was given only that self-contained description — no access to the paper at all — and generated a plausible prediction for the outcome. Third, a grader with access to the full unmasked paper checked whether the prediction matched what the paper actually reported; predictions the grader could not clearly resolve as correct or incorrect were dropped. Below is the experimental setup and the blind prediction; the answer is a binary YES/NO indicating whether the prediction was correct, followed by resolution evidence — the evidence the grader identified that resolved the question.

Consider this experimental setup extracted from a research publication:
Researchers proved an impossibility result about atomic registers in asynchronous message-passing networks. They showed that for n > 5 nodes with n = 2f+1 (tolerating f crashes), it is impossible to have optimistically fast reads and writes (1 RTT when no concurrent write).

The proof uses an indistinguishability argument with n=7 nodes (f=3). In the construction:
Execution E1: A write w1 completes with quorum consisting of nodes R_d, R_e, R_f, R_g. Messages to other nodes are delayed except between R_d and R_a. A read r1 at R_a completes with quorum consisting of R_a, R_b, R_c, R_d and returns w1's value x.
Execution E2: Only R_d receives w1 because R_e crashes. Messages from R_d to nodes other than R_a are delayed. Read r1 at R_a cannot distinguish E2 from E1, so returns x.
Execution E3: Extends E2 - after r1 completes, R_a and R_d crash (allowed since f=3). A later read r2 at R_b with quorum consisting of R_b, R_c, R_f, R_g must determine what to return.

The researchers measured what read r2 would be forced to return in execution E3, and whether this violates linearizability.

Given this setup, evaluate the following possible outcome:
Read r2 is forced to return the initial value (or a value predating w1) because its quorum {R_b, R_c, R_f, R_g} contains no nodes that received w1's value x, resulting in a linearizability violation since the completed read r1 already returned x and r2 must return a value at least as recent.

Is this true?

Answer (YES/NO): YES